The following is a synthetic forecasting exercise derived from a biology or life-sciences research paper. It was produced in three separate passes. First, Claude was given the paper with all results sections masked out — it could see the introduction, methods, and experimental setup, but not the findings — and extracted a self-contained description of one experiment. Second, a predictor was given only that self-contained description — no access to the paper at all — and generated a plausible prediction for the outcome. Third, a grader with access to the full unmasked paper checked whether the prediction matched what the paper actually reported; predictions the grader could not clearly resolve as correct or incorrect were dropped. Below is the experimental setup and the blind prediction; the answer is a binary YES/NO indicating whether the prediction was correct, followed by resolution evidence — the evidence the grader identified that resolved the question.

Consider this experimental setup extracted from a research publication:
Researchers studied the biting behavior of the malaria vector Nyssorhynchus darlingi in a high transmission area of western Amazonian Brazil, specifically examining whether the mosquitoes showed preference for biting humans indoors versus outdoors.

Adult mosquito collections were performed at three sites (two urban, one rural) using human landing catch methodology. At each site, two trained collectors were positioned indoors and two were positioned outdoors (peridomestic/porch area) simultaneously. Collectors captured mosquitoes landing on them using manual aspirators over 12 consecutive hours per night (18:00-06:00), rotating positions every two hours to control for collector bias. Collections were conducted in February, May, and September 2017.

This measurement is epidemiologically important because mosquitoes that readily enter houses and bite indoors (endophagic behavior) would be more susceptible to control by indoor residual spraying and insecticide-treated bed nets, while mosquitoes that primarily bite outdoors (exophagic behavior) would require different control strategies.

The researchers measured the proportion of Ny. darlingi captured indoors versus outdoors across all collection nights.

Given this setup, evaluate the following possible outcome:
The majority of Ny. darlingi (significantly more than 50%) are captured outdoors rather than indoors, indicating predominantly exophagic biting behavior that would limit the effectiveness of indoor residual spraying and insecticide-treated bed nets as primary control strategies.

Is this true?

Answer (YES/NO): YES